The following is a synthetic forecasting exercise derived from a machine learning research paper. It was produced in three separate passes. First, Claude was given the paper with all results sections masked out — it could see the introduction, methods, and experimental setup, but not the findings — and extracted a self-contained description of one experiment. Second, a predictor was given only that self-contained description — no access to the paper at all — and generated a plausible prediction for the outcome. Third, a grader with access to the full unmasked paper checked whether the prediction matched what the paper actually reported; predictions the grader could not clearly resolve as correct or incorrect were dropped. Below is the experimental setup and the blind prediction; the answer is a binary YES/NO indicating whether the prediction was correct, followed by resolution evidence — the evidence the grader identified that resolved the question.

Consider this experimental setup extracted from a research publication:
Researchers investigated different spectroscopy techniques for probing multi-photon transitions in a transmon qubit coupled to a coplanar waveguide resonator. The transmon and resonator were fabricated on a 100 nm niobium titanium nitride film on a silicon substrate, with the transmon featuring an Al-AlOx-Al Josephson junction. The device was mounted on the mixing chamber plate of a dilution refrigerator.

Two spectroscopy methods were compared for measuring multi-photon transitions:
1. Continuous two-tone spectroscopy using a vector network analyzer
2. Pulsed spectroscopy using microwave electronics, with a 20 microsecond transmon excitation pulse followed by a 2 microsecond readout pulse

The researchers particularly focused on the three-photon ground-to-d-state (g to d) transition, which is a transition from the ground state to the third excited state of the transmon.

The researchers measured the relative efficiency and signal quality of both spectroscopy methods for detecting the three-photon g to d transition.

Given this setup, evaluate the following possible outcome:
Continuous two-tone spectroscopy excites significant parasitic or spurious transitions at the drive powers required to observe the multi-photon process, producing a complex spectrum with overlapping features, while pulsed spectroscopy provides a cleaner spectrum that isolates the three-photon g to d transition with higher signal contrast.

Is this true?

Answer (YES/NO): NO